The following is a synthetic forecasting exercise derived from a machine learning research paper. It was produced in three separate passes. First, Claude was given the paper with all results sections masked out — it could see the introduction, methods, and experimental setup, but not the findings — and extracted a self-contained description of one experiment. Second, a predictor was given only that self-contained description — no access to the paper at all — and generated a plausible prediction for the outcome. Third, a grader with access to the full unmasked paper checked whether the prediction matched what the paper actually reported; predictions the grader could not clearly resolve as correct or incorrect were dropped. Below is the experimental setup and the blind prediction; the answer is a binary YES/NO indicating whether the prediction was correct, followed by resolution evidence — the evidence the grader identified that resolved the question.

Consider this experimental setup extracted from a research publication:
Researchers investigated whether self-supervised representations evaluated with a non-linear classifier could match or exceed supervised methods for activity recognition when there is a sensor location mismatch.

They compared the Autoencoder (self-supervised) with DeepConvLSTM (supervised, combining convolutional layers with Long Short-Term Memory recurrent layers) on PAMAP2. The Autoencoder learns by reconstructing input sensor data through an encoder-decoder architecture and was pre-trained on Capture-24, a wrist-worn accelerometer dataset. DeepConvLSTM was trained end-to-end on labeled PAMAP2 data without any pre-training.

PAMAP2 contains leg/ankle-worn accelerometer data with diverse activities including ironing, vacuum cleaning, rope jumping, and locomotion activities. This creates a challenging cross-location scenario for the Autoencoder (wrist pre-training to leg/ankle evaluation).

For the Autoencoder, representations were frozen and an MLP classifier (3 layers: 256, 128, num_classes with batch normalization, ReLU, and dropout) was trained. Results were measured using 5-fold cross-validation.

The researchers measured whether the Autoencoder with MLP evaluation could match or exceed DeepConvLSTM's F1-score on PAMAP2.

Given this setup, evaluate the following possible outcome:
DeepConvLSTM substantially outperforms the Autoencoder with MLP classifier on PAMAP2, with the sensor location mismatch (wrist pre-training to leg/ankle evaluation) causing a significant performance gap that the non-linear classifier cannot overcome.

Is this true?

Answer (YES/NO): NO